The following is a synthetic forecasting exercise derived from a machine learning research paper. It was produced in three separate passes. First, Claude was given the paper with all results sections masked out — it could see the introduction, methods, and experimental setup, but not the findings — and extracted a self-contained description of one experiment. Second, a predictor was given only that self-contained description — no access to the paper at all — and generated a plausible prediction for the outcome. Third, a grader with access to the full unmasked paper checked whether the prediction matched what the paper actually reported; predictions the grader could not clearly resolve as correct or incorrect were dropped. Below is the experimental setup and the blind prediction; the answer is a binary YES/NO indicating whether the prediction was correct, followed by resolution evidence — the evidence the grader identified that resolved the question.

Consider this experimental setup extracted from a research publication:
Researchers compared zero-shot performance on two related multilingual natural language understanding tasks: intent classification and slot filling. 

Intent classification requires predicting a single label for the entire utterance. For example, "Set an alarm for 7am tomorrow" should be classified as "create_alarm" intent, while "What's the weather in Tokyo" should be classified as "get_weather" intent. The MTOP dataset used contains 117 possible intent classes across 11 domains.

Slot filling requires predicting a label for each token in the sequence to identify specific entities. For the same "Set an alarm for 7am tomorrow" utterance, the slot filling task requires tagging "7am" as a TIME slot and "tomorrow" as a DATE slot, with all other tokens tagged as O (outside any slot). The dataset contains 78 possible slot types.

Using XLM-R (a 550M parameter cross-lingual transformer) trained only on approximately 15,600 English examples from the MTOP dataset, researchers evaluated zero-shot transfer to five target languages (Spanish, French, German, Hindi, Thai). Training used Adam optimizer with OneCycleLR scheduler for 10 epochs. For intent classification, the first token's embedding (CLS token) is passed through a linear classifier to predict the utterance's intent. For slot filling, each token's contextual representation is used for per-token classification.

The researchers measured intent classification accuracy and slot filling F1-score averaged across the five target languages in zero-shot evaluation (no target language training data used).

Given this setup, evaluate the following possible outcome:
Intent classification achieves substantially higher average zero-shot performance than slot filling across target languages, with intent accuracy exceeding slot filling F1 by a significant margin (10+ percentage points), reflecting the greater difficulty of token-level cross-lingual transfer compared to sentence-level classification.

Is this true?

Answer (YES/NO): YES